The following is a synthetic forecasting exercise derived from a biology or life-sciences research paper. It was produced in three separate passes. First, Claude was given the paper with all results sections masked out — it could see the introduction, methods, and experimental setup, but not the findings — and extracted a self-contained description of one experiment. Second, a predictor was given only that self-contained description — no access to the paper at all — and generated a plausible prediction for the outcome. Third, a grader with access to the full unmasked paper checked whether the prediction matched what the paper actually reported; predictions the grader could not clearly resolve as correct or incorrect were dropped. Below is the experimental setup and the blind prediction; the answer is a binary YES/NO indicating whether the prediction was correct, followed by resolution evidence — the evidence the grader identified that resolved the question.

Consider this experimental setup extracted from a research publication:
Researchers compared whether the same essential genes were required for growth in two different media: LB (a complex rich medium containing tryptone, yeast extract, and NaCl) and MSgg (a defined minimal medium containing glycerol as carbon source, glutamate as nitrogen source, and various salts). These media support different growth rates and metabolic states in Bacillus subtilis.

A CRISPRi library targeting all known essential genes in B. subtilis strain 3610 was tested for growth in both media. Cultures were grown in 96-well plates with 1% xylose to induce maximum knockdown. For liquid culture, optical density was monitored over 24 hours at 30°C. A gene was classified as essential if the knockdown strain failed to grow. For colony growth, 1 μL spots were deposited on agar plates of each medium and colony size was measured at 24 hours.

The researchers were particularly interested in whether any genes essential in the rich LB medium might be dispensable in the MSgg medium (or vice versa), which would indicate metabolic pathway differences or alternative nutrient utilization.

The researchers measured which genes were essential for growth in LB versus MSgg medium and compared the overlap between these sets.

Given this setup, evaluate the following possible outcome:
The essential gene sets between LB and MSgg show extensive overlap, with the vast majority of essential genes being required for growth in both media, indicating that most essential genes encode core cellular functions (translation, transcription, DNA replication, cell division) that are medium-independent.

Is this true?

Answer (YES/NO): YES